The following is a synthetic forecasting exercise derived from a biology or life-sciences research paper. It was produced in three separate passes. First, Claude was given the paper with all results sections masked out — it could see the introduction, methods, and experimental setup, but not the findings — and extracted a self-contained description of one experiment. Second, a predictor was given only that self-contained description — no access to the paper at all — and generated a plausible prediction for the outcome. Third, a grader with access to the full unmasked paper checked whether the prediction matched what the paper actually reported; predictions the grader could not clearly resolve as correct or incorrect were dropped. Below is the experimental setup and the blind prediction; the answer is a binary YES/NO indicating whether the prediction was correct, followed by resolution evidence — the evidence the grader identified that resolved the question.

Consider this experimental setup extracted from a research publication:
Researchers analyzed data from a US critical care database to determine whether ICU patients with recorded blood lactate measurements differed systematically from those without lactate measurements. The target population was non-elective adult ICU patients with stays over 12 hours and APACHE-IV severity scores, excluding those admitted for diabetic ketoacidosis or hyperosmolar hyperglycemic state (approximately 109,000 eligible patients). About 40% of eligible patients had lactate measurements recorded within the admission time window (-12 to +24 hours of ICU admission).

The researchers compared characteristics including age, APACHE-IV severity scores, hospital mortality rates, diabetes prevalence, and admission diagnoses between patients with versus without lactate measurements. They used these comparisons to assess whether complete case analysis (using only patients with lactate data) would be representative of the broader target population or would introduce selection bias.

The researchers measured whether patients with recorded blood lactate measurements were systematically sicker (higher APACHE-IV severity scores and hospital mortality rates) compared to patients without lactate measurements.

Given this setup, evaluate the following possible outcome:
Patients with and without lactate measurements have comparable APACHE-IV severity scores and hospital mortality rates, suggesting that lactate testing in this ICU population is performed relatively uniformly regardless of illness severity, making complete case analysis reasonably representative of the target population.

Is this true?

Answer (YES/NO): NO